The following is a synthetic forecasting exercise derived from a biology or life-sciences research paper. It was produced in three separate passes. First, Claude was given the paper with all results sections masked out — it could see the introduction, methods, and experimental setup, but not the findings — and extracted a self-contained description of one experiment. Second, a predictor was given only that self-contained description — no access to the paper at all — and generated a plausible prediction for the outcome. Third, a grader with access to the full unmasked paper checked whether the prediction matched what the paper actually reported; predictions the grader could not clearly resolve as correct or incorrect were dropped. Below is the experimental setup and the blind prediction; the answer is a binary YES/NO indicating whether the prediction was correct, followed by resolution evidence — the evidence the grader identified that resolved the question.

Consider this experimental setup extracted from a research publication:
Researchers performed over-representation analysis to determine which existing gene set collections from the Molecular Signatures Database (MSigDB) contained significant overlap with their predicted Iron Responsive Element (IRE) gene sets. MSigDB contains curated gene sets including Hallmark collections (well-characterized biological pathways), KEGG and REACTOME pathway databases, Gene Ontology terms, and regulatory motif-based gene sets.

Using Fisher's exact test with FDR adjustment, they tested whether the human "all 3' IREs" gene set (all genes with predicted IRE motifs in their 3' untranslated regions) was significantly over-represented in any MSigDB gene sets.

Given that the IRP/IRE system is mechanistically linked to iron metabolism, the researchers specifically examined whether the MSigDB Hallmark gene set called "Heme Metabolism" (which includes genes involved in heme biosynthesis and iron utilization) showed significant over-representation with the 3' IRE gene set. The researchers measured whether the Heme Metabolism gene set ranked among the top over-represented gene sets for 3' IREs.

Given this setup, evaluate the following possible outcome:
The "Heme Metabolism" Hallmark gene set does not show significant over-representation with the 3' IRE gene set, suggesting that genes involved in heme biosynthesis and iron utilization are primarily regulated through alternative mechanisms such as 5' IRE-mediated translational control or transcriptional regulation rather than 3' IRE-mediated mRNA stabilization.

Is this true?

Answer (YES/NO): YES